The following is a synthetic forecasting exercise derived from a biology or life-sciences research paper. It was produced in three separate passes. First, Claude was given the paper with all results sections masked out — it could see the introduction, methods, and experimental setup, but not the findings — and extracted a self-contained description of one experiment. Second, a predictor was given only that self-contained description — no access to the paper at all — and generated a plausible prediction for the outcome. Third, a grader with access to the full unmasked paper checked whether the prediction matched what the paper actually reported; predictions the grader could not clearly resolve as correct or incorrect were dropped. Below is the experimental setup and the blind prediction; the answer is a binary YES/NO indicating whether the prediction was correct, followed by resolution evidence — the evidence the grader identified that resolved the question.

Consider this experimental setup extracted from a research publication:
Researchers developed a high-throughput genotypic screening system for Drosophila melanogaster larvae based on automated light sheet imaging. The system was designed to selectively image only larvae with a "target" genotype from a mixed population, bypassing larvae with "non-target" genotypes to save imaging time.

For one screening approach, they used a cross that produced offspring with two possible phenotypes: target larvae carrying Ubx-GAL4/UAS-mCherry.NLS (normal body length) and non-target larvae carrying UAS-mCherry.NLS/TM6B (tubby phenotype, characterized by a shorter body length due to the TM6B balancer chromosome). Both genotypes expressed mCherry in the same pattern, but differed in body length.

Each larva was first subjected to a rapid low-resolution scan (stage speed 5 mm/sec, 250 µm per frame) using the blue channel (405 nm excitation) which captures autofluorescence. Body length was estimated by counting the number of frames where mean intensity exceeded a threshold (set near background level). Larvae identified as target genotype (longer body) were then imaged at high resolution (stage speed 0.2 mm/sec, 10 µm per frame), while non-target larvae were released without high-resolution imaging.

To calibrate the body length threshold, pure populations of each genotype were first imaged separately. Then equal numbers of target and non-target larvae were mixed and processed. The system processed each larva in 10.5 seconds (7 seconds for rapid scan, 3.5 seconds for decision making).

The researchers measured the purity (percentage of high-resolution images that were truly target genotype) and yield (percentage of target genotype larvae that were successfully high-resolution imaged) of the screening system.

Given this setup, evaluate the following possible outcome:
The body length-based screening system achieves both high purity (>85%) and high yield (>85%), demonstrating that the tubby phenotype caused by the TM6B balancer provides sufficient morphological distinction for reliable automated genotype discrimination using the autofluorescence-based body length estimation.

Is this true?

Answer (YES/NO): NO